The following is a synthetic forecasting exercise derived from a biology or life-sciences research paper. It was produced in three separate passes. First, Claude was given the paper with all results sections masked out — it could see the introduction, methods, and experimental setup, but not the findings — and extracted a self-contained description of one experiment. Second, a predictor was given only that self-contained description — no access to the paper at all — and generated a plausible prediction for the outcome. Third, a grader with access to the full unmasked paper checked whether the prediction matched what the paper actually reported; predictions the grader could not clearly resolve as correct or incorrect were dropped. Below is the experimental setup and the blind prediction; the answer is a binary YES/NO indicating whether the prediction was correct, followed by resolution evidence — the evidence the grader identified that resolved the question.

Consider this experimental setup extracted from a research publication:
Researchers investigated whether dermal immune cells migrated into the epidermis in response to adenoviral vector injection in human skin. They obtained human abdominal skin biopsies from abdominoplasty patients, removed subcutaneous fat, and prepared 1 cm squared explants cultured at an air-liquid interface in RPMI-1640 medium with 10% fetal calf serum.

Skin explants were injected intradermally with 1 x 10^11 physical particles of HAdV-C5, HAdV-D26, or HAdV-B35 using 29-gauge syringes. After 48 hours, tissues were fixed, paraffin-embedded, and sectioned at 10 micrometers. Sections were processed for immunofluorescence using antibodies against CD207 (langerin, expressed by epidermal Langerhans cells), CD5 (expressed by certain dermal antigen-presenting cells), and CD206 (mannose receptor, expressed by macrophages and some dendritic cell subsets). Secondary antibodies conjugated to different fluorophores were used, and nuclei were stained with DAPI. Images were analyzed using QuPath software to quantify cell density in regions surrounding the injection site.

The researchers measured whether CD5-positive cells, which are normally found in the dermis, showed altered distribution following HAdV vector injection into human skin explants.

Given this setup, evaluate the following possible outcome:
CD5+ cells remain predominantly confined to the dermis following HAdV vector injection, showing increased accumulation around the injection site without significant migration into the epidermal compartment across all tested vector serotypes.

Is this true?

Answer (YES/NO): NO